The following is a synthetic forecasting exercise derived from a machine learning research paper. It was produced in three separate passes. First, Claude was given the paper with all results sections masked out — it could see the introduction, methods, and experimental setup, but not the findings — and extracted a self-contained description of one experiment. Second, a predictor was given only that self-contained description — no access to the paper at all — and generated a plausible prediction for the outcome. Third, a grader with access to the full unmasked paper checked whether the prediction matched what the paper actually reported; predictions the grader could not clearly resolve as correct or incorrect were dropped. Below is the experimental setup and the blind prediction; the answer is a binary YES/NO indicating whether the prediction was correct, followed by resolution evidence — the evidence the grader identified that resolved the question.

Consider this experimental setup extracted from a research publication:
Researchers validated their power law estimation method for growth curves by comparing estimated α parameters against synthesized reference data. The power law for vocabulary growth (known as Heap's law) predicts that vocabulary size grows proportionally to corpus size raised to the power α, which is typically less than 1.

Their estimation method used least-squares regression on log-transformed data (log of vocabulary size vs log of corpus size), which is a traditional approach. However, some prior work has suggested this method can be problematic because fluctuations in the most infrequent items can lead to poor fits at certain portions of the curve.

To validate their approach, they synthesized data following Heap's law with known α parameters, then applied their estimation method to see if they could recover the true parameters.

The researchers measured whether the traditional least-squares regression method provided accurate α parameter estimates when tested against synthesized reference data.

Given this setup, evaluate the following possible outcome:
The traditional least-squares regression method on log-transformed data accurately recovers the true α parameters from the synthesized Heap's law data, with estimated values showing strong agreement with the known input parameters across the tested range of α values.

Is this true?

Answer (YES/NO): YES